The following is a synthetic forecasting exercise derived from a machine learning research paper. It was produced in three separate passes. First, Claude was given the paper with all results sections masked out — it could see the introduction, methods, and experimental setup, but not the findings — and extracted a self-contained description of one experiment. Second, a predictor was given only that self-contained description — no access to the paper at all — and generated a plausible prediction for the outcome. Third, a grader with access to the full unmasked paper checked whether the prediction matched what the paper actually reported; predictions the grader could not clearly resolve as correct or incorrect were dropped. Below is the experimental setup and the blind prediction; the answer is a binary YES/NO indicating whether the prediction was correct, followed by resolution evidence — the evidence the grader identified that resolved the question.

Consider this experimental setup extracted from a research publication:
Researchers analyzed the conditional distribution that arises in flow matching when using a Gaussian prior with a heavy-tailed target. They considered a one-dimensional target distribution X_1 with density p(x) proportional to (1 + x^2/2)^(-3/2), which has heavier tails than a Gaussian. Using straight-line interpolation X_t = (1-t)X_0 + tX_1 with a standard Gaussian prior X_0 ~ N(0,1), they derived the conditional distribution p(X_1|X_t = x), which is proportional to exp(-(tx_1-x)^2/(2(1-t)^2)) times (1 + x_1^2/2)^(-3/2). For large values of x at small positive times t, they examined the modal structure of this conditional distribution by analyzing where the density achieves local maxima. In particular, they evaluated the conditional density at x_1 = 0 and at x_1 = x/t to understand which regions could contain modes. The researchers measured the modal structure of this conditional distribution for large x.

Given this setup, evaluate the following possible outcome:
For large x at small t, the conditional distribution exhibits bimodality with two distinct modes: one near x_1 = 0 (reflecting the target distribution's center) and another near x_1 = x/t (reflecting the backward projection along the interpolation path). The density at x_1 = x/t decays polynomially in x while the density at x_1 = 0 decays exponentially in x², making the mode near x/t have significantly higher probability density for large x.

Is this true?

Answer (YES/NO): NO